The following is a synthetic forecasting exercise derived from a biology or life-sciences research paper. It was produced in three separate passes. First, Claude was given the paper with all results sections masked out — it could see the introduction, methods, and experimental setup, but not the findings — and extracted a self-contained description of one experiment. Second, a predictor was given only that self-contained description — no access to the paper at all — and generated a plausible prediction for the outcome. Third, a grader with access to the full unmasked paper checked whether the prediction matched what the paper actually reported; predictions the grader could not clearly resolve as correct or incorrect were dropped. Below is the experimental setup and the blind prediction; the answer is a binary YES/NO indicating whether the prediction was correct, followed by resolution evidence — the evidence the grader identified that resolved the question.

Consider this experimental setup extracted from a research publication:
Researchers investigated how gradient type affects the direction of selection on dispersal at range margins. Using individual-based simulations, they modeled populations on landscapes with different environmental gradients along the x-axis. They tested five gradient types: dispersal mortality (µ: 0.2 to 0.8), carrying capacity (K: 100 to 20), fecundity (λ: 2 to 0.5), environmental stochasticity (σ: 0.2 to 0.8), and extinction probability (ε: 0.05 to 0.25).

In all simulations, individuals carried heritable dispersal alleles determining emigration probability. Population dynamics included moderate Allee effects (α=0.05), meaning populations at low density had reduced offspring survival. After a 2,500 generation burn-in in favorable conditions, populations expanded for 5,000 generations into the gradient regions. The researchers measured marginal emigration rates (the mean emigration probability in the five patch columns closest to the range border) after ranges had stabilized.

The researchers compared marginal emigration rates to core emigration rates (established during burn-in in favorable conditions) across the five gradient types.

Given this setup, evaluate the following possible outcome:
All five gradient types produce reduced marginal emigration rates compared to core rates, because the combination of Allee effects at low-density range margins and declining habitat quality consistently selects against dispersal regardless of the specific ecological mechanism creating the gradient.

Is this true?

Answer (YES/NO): NO